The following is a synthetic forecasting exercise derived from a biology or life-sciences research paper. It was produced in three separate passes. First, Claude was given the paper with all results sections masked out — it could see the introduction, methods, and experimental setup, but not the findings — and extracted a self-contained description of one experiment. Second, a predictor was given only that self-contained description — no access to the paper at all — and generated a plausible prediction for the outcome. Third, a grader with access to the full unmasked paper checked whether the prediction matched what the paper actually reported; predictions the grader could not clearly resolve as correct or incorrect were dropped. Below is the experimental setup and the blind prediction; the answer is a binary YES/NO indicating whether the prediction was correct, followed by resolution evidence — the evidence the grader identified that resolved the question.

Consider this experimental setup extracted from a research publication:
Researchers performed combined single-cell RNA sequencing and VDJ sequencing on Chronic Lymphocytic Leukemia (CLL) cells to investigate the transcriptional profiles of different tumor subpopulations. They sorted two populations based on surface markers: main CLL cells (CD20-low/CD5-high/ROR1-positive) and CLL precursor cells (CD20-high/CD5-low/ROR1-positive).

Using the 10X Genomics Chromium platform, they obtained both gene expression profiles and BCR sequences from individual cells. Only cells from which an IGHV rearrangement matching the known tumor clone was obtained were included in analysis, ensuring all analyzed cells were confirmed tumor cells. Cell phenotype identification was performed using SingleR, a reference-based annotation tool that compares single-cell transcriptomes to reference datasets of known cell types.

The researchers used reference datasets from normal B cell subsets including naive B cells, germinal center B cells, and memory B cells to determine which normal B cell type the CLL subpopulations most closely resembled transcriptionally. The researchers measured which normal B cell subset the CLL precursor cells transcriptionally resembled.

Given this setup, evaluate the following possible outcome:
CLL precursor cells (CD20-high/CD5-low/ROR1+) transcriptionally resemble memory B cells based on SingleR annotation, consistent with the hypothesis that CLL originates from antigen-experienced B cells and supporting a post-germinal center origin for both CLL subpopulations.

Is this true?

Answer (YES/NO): YES